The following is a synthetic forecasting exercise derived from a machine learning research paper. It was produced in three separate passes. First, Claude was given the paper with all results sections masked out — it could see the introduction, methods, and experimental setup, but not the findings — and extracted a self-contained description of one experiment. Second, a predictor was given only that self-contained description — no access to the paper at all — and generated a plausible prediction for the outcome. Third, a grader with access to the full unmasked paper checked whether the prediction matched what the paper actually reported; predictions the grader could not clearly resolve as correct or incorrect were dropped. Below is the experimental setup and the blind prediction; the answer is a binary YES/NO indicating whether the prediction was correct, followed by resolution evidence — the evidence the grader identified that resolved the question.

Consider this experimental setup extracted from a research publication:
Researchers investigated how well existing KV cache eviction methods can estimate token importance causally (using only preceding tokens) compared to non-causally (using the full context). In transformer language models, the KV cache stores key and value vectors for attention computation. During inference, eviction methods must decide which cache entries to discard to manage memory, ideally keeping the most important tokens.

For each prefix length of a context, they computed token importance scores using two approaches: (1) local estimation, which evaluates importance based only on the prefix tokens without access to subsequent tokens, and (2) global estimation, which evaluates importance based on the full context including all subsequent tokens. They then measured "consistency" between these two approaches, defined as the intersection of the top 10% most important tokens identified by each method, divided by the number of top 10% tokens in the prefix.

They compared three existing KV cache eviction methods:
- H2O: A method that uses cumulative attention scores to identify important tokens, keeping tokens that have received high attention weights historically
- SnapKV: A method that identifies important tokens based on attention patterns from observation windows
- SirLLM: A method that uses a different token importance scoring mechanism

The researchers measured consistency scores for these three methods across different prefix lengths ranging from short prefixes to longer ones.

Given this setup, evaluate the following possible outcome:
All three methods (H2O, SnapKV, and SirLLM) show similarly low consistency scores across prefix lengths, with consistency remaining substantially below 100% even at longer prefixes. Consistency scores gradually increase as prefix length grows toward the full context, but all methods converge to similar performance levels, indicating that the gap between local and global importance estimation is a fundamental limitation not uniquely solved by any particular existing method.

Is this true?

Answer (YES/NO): NO